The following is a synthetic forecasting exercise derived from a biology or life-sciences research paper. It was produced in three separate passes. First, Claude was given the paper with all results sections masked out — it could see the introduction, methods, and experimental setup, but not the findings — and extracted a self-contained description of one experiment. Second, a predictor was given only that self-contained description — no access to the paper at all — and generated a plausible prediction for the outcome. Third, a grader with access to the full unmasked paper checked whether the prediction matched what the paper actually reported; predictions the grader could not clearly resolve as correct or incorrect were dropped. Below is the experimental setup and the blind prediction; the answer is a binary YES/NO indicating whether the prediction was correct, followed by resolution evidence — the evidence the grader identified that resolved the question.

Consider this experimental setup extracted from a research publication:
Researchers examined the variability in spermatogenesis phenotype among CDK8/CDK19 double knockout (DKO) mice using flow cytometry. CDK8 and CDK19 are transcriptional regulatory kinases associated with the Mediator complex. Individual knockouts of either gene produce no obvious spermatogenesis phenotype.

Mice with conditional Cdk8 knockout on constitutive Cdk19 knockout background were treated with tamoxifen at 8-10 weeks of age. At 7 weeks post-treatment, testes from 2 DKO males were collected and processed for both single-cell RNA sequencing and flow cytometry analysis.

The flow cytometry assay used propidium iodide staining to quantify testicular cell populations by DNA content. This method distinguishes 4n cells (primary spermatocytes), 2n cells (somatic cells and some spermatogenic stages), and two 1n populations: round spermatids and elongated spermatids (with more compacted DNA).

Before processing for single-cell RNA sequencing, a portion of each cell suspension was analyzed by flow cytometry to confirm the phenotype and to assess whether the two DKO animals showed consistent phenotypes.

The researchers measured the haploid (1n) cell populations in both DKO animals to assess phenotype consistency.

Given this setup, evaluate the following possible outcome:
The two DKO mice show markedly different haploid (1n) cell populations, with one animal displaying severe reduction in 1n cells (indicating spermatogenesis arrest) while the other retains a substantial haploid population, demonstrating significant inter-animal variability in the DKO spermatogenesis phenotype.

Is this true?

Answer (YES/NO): NO